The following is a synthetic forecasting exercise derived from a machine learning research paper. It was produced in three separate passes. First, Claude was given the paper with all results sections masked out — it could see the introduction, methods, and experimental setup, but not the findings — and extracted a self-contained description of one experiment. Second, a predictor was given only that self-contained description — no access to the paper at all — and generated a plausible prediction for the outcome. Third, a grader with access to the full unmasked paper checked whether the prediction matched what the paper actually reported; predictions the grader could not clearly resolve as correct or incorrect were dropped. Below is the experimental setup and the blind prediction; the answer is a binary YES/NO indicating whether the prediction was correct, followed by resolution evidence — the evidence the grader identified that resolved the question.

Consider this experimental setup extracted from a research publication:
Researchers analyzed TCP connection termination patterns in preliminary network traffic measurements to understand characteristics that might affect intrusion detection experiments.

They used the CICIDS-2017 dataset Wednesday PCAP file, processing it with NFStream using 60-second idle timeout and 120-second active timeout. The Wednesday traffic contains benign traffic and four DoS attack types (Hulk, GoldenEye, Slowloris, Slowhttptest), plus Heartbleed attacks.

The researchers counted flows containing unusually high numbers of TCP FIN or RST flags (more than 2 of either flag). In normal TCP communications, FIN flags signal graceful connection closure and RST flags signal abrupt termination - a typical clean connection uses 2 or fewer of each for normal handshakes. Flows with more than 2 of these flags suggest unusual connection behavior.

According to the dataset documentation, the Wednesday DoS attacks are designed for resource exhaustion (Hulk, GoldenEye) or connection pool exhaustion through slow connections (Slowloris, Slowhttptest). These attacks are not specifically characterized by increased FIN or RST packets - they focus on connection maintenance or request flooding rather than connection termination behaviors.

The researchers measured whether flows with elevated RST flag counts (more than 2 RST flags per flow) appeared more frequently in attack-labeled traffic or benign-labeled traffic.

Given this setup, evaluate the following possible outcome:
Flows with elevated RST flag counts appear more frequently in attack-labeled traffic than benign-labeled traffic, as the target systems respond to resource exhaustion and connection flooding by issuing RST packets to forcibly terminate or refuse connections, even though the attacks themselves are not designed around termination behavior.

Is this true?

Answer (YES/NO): YES